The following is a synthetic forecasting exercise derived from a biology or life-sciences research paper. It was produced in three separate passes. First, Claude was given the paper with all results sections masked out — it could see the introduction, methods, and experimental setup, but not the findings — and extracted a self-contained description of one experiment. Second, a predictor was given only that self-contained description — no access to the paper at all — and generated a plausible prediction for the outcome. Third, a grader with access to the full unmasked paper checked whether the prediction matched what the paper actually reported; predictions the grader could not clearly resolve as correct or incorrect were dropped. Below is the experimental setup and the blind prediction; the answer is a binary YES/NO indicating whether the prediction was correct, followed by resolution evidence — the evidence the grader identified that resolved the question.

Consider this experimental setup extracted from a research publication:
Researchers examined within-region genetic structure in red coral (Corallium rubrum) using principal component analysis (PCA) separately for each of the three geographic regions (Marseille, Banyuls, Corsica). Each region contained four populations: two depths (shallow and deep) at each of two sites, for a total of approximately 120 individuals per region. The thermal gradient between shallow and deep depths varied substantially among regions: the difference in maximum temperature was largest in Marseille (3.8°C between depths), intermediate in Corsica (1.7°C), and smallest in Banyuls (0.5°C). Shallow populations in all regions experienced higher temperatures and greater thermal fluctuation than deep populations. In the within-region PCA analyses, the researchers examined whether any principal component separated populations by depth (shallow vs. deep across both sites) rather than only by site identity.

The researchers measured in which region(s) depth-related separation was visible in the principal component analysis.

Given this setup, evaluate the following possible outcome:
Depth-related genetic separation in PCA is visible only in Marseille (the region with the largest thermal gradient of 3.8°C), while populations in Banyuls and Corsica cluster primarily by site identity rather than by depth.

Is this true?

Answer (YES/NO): YES